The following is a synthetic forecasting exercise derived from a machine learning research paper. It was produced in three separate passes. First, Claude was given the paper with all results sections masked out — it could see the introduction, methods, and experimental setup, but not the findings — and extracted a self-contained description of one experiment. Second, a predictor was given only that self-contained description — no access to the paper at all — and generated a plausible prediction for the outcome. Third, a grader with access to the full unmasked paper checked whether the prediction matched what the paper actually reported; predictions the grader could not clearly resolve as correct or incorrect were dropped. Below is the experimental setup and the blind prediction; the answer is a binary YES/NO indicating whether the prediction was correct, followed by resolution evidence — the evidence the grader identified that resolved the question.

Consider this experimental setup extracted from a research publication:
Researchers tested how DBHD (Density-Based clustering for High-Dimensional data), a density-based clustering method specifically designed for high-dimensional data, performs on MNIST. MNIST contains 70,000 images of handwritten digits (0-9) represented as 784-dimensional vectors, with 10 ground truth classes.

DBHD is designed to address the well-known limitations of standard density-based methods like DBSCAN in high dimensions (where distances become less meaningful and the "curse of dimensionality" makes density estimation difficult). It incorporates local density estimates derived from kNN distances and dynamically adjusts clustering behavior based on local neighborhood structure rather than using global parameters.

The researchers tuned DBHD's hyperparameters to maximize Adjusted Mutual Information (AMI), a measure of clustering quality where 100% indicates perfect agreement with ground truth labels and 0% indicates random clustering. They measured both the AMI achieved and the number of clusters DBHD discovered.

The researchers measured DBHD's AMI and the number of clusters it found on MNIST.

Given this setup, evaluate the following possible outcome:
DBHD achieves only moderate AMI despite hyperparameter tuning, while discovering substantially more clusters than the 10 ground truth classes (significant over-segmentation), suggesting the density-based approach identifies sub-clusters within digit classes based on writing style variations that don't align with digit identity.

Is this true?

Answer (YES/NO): YES